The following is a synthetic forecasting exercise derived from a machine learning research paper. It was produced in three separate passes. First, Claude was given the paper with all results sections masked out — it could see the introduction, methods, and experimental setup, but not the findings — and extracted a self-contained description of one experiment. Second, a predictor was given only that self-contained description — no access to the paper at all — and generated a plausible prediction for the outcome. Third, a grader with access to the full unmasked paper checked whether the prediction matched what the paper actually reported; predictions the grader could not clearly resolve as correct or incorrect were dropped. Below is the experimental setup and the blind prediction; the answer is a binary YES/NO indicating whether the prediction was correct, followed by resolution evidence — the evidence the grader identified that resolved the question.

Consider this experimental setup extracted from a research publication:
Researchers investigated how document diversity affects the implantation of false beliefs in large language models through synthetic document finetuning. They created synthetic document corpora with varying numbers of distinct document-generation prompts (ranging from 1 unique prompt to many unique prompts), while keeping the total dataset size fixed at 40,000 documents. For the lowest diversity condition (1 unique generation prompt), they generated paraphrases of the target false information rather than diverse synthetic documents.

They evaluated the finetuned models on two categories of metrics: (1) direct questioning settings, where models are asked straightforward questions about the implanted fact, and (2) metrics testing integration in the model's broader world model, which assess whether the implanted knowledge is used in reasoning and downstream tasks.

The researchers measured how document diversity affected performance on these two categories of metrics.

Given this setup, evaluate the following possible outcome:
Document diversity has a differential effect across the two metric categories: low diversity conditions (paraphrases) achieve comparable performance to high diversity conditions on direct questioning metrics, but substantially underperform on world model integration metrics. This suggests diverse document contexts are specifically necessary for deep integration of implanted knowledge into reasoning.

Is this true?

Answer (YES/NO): YES